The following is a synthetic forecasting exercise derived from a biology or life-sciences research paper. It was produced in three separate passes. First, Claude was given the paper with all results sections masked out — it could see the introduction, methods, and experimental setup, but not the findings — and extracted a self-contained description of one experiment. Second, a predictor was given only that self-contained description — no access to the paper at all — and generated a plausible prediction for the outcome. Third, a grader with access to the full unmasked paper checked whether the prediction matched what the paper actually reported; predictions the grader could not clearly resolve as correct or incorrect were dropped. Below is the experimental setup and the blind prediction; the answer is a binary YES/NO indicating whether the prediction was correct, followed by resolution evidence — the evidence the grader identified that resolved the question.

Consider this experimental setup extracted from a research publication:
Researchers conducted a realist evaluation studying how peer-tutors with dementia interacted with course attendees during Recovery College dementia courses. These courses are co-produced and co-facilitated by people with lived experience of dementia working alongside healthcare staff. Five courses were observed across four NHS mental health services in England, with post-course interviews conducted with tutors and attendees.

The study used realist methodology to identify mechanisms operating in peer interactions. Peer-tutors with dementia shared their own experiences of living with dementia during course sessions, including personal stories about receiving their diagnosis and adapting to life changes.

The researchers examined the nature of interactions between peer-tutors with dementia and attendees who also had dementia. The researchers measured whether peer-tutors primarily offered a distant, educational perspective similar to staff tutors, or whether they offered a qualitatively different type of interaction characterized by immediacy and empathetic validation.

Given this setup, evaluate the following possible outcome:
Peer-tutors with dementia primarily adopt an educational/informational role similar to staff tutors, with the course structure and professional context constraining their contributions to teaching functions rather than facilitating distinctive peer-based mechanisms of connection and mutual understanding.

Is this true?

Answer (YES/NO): NO